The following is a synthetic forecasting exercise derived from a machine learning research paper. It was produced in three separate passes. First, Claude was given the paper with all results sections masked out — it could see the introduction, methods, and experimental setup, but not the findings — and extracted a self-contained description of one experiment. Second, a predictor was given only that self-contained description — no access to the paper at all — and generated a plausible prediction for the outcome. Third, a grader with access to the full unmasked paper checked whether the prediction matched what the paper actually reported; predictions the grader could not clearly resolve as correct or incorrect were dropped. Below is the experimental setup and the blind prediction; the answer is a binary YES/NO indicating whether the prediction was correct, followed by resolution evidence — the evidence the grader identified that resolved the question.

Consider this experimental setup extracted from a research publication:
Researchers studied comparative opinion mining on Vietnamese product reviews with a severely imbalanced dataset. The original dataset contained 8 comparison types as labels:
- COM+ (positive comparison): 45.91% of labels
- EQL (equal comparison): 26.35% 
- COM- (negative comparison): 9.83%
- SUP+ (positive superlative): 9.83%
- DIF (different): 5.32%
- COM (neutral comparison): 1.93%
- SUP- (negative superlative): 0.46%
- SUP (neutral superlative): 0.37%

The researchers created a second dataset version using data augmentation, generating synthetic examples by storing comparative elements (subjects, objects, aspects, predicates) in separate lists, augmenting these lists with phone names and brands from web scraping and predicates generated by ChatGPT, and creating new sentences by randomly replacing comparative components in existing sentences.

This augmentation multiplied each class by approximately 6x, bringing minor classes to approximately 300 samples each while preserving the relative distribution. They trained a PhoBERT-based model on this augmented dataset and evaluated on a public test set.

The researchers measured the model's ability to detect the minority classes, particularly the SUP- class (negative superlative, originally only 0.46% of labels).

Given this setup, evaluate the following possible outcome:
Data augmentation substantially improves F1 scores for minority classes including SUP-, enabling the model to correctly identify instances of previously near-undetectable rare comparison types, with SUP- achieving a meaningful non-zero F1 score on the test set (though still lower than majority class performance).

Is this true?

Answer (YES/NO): NO